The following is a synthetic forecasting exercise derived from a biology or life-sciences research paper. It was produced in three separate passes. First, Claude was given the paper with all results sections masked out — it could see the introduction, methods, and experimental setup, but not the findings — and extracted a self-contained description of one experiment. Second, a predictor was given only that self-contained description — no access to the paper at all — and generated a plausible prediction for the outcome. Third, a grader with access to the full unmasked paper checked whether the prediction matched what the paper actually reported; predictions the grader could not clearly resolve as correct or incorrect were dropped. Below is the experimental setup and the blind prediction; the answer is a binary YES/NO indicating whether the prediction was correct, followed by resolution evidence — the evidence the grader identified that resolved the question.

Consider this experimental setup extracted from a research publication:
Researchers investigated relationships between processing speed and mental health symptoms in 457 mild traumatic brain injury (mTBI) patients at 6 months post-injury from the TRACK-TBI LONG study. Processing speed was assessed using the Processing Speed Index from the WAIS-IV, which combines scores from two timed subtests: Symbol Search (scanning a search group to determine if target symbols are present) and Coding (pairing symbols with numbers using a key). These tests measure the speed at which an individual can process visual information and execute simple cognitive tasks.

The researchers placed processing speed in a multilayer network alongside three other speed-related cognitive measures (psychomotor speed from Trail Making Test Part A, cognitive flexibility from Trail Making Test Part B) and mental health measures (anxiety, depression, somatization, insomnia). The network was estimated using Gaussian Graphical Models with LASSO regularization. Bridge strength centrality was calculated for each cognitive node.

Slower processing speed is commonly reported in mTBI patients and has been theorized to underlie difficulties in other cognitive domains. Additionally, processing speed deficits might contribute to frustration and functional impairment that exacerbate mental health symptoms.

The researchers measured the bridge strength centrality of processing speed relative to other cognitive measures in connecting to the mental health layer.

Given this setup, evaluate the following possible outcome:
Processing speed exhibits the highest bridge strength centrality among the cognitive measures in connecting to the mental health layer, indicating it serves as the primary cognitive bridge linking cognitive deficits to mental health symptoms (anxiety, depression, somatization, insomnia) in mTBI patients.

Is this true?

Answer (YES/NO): NO